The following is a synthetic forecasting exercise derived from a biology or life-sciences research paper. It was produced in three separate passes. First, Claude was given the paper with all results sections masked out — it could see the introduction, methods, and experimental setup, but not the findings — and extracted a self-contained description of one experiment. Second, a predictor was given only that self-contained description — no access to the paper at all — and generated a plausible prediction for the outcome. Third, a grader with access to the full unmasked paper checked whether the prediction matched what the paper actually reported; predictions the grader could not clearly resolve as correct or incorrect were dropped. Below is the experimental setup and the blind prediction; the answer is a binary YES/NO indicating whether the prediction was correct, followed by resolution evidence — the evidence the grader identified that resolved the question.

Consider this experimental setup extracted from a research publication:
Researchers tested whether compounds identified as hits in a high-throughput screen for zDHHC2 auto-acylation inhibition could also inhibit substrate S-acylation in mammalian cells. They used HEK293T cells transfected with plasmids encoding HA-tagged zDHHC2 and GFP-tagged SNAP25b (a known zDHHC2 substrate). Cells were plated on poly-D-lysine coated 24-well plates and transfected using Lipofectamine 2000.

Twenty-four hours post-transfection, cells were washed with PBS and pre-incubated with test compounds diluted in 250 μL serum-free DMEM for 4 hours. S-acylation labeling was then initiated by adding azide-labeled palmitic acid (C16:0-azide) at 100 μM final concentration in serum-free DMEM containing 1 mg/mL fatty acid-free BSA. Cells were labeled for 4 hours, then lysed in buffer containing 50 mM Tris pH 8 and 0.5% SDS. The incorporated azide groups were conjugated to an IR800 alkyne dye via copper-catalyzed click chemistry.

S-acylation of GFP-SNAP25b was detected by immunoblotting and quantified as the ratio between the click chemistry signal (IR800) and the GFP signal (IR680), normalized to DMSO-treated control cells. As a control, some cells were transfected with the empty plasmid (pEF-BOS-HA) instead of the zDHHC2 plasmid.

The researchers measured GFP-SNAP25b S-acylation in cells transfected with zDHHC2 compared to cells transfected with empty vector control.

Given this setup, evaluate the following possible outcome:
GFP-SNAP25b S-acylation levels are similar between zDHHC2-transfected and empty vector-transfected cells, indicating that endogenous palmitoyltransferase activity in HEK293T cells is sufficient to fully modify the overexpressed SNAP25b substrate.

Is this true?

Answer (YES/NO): NO